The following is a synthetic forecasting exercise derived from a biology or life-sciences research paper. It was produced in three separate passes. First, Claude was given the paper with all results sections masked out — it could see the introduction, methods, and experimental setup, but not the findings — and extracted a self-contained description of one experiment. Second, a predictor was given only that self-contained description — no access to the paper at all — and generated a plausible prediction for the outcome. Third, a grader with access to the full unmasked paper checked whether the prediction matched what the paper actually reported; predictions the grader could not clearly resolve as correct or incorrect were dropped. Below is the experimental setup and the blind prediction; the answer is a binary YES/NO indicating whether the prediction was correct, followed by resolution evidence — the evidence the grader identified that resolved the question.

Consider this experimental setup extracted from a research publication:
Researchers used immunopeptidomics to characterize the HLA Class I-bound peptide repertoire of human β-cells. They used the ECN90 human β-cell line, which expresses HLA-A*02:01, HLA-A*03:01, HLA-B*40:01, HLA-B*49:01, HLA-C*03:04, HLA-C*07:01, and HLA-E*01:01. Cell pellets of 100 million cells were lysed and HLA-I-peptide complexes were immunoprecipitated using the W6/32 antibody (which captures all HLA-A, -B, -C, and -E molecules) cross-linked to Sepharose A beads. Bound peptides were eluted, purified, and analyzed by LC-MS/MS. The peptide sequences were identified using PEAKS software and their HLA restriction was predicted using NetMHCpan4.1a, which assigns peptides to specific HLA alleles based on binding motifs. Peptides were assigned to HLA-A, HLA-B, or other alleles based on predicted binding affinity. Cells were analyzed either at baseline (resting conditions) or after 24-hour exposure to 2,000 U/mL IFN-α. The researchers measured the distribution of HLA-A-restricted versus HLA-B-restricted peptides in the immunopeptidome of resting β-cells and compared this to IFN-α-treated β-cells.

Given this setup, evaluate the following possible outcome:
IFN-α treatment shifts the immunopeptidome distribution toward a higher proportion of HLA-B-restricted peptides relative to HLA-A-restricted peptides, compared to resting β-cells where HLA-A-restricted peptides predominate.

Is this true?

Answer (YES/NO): YES